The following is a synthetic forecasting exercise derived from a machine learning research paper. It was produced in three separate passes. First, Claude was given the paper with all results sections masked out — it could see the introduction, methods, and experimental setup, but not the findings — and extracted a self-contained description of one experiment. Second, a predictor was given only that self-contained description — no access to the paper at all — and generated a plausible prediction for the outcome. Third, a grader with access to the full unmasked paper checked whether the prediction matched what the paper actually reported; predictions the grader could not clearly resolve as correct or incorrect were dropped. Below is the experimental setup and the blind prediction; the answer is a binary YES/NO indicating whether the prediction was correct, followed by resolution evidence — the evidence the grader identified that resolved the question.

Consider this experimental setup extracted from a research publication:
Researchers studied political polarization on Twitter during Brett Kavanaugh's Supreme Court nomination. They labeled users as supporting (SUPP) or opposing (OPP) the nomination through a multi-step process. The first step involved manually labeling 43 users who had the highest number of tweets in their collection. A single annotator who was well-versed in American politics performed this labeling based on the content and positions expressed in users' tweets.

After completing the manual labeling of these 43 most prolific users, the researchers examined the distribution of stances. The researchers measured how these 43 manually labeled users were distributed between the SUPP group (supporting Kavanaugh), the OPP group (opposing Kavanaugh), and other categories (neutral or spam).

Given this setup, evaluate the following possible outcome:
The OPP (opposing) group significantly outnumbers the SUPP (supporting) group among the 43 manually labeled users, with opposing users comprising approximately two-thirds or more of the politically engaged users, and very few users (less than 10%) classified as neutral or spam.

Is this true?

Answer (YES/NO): NO